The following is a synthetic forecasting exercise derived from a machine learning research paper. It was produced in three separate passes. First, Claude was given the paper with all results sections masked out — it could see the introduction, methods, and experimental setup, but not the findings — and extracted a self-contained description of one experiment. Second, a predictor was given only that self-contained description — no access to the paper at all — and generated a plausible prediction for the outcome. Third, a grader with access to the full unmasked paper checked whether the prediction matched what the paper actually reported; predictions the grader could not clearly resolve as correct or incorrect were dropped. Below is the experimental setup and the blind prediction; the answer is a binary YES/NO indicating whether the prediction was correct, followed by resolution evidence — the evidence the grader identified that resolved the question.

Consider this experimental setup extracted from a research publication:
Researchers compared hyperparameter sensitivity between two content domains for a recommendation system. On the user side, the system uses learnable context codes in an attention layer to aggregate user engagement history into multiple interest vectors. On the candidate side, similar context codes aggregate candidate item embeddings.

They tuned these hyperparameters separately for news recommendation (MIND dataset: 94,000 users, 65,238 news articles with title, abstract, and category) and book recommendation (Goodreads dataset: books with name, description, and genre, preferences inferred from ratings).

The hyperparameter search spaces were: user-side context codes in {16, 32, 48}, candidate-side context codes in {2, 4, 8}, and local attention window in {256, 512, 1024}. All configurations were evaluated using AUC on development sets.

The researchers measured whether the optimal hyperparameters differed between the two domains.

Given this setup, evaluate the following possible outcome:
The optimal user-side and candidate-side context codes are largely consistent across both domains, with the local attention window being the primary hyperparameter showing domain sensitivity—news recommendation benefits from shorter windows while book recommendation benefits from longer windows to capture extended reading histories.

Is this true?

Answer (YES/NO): NO